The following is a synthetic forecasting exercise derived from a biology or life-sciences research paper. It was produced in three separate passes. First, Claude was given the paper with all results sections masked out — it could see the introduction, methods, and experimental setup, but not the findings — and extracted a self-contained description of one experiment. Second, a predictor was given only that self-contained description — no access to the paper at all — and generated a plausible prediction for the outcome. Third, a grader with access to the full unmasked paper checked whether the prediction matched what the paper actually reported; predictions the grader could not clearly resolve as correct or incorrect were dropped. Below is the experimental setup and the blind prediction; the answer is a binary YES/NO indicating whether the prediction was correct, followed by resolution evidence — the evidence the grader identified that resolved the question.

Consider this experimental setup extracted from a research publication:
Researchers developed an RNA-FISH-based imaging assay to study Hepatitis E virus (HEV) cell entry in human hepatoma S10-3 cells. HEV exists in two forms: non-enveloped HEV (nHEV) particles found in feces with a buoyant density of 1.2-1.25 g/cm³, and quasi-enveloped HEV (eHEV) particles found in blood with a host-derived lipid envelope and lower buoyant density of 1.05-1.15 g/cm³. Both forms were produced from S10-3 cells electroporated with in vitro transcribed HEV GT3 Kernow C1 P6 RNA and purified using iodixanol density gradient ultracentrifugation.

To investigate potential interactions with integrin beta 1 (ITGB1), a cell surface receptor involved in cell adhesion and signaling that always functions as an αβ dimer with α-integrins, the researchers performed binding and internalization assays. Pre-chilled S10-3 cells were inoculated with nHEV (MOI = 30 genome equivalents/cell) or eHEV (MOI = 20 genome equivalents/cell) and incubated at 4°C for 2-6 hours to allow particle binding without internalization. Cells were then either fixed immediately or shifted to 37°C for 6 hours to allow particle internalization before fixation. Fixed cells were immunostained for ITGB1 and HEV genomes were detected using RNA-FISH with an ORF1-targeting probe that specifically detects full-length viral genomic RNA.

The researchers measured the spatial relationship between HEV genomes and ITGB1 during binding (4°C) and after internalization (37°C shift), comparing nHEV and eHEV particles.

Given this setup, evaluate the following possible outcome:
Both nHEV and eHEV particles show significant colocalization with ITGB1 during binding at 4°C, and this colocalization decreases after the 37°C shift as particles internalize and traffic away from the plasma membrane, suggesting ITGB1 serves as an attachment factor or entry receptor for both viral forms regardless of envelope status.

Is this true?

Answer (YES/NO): NO